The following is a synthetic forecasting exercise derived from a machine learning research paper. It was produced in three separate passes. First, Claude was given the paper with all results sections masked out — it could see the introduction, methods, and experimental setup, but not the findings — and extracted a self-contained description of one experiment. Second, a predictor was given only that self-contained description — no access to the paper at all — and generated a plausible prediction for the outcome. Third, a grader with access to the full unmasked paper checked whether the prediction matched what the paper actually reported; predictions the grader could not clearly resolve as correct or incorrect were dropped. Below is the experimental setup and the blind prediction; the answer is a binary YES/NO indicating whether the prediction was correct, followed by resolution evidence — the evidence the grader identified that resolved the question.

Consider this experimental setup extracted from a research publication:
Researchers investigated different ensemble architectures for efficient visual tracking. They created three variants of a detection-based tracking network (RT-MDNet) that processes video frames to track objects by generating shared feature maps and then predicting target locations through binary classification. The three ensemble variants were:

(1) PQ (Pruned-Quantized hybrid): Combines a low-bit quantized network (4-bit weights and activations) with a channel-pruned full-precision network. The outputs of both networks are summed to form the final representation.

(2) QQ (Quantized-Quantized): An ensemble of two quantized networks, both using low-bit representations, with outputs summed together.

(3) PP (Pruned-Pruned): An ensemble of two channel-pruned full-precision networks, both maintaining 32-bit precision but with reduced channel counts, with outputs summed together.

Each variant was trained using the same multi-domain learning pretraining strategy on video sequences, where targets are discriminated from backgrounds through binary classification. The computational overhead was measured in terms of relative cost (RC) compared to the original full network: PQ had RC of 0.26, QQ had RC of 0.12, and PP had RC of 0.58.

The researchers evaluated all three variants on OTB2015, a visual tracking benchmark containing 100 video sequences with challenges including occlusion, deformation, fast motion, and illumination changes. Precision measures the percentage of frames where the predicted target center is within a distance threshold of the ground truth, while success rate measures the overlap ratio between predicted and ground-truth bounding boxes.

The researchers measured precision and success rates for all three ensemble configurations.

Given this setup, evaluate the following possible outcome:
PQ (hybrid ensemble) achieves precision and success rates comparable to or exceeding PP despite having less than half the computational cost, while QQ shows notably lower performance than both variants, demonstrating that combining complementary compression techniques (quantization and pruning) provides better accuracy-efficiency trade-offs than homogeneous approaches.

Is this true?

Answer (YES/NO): YES